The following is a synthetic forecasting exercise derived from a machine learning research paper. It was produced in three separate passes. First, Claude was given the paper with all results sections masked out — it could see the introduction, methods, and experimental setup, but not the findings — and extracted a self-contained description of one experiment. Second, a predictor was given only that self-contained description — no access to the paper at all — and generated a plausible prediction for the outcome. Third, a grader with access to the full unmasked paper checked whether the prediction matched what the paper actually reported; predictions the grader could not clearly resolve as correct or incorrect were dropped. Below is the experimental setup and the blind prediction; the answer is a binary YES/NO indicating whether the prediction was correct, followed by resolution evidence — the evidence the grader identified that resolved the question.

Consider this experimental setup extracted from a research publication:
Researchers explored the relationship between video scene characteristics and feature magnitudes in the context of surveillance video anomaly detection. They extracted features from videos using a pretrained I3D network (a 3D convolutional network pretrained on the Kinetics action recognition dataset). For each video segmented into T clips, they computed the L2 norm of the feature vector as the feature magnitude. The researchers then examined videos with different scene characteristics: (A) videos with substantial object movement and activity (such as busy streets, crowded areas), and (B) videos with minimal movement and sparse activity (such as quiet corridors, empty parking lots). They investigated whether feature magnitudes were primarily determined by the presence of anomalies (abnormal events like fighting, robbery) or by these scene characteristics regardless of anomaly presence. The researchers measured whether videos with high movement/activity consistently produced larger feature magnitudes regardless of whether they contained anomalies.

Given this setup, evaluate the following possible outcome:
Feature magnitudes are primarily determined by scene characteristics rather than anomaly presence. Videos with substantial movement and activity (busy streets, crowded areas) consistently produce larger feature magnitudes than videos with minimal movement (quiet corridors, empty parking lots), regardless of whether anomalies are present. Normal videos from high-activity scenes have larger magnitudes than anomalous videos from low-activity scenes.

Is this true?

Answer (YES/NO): YES